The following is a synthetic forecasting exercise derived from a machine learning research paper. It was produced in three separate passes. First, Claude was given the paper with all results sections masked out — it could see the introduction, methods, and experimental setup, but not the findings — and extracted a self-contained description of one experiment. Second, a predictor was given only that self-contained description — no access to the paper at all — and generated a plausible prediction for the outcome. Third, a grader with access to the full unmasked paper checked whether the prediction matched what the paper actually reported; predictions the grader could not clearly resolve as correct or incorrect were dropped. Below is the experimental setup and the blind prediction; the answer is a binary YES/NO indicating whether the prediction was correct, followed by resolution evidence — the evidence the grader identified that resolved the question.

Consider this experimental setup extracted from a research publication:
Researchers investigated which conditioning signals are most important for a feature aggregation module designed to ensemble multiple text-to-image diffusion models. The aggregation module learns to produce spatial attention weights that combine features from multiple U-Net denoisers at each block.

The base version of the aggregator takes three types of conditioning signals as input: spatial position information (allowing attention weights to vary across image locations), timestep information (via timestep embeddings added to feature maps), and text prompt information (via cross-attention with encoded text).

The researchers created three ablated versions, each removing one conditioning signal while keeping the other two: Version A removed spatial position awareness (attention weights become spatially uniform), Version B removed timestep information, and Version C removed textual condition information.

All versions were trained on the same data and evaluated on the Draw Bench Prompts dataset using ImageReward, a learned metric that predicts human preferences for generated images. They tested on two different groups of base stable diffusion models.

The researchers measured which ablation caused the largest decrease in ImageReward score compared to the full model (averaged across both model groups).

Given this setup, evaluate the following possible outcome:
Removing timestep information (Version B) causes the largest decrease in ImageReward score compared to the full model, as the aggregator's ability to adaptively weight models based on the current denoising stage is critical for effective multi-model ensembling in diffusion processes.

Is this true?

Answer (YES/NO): NO